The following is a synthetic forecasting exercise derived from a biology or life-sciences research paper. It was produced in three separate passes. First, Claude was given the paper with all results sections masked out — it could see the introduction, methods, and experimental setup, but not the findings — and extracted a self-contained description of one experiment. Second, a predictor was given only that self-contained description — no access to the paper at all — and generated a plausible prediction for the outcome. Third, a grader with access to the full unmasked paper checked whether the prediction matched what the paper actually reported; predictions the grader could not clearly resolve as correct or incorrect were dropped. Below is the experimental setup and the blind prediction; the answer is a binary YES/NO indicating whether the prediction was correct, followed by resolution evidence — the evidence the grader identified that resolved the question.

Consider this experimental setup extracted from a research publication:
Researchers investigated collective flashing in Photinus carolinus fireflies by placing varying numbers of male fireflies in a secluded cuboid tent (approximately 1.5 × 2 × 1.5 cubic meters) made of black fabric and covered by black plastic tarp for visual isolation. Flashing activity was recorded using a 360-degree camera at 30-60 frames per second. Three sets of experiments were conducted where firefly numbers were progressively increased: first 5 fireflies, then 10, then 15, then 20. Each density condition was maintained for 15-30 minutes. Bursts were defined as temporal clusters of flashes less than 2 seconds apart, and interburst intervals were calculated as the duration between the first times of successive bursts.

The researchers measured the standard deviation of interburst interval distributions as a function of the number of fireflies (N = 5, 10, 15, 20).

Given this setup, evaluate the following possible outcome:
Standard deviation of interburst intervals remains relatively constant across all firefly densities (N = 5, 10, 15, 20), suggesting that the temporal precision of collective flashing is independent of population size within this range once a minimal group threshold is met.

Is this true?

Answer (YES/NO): NO